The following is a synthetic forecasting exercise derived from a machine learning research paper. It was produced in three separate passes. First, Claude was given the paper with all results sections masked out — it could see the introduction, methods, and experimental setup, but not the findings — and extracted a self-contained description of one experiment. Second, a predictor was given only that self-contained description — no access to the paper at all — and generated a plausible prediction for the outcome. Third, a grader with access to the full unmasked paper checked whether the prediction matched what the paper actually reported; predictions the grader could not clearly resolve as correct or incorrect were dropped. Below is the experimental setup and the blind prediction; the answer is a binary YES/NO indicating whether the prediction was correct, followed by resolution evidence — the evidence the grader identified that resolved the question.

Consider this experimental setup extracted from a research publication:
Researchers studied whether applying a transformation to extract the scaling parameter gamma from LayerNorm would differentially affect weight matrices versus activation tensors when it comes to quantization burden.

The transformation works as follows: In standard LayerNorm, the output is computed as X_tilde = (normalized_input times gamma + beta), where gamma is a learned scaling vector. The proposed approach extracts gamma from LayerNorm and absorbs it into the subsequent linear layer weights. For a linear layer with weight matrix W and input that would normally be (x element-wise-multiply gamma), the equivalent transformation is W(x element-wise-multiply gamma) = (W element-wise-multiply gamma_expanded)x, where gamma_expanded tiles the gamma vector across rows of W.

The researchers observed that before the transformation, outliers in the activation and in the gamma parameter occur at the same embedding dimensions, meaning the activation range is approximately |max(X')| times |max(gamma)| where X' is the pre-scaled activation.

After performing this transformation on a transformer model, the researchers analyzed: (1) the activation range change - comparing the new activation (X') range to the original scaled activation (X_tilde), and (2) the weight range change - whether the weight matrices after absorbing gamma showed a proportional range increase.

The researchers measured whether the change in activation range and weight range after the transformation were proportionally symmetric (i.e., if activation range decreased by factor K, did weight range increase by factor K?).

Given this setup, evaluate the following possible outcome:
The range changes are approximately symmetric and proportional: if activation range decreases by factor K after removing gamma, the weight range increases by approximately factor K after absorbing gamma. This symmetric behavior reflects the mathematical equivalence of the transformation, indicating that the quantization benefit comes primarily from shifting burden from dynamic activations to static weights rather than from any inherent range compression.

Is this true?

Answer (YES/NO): NO